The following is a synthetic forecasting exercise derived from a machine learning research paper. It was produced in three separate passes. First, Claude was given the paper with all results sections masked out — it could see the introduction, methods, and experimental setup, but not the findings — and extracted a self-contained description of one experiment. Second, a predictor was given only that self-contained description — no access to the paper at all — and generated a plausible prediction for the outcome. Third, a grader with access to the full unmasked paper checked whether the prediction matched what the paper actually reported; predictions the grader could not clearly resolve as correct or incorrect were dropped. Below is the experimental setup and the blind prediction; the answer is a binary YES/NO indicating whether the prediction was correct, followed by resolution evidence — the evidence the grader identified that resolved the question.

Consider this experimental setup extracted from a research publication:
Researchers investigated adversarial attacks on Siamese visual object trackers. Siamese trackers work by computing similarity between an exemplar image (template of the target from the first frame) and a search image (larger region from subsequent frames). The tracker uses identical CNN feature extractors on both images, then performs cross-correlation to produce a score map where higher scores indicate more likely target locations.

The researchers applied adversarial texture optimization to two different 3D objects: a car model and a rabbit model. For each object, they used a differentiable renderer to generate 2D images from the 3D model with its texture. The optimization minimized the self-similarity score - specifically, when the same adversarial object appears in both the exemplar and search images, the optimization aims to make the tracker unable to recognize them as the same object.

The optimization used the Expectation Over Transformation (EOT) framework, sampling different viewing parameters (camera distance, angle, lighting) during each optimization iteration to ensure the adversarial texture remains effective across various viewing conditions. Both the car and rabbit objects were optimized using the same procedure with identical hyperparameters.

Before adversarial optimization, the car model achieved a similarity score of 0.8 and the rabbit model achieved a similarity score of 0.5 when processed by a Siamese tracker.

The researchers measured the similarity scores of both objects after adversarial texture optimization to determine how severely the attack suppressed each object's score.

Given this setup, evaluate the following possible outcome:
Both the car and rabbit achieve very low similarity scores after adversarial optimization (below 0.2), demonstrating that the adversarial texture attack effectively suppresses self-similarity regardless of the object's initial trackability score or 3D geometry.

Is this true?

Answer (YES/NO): NO